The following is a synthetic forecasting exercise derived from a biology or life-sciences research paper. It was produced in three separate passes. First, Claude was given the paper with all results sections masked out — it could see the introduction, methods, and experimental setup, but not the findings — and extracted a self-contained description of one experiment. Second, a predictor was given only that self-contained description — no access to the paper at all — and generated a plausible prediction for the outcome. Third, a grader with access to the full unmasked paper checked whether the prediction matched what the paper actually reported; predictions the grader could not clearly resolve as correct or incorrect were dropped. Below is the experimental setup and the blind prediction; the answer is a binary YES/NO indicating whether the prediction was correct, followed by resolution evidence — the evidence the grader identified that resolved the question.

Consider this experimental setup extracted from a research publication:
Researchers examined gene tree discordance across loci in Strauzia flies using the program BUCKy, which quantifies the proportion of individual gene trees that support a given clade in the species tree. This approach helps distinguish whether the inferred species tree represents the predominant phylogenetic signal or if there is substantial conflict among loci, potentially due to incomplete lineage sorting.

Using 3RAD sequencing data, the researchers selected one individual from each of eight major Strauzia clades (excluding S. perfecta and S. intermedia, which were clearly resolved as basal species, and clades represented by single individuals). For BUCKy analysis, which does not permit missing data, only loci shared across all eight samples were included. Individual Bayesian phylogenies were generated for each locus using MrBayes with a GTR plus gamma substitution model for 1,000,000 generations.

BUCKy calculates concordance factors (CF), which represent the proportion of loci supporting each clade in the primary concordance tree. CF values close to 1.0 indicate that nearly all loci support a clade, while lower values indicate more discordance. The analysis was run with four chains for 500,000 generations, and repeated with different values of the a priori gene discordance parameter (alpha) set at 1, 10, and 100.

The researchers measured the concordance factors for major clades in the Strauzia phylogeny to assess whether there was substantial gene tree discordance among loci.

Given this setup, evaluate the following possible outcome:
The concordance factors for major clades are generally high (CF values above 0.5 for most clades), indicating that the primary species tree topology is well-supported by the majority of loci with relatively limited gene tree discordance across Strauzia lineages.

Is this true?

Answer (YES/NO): NO